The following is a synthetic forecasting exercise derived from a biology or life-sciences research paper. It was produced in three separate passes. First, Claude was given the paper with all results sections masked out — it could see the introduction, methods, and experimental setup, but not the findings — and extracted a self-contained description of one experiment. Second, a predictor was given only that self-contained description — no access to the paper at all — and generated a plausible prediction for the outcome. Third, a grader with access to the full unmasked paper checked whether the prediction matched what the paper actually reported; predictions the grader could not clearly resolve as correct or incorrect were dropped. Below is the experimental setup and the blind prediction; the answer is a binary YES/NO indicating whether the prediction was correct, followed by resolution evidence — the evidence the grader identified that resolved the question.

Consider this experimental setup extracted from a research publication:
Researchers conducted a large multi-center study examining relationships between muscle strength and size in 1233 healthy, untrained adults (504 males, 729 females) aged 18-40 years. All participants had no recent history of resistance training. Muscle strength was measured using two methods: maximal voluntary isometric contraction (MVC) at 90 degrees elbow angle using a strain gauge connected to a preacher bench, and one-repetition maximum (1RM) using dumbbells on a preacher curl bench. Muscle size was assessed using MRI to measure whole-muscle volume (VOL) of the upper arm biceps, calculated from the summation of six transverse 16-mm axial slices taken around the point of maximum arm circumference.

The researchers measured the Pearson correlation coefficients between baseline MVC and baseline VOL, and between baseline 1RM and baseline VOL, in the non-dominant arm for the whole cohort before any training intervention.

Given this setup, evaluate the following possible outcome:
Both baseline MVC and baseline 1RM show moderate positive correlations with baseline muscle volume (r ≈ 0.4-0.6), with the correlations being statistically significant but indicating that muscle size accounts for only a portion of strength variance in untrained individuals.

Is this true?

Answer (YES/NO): NO